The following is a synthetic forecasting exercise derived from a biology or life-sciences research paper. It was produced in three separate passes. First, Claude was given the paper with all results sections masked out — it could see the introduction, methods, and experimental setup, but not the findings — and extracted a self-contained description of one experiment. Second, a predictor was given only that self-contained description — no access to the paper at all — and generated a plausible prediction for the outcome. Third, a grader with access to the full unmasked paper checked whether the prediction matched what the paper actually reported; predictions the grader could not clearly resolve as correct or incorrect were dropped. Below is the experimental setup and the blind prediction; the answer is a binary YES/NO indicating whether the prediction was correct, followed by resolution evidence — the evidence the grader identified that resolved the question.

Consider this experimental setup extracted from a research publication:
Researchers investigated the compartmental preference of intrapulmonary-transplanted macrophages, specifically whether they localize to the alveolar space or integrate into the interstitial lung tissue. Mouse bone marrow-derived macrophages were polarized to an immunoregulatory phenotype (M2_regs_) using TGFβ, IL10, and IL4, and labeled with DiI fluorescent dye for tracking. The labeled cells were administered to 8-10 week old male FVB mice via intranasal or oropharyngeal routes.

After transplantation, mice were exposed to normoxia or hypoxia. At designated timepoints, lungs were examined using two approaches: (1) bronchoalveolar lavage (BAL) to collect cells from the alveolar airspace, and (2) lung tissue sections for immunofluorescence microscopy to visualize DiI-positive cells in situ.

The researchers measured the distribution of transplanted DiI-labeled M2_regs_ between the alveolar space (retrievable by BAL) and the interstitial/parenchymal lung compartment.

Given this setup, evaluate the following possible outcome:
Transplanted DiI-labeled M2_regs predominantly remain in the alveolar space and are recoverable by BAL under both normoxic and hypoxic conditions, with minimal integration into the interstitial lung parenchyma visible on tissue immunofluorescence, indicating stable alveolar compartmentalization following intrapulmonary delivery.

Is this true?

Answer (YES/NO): YES